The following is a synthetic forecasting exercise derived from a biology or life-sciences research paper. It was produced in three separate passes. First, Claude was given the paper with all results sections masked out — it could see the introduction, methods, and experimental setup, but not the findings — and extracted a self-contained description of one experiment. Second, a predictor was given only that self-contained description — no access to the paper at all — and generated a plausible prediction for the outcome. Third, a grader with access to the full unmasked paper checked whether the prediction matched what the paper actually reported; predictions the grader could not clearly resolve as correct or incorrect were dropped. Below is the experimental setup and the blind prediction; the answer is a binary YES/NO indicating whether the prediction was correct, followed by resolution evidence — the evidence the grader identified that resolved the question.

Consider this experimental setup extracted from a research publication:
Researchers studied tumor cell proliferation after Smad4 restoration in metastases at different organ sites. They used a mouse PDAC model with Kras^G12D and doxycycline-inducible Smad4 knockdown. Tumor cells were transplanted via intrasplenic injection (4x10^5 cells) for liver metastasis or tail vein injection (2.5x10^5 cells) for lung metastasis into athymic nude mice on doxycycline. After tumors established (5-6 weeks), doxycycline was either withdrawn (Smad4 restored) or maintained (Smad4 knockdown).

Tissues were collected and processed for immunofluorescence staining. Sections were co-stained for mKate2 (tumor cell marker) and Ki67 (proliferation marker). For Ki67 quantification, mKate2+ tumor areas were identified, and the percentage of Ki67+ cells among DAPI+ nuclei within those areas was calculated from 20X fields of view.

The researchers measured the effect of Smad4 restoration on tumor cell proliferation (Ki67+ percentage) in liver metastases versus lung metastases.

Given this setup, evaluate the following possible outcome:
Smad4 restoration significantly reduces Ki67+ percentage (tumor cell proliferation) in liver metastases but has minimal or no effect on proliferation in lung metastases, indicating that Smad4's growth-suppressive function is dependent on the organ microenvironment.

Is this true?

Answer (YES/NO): YES